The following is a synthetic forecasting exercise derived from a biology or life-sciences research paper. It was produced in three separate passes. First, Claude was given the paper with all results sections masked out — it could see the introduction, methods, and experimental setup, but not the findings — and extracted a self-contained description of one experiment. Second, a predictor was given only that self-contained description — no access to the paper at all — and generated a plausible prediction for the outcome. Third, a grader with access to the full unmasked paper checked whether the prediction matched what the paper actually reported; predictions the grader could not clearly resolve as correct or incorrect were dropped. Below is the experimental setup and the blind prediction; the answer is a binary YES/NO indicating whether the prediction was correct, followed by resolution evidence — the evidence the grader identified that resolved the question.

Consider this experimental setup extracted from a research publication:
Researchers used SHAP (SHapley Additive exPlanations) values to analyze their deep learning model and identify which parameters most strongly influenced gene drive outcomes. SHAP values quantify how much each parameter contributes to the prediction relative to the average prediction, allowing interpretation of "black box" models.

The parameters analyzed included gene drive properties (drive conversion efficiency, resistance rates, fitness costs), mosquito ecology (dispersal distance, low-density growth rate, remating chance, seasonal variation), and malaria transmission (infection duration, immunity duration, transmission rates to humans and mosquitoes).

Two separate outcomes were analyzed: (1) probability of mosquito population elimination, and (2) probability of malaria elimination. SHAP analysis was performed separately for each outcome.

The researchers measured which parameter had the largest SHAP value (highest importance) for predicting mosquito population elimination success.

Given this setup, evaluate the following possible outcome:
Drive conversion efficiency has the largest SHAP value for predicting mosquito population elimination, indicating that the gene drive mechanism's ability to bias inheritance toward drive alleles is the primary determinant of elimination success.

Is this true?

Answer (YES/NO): NO